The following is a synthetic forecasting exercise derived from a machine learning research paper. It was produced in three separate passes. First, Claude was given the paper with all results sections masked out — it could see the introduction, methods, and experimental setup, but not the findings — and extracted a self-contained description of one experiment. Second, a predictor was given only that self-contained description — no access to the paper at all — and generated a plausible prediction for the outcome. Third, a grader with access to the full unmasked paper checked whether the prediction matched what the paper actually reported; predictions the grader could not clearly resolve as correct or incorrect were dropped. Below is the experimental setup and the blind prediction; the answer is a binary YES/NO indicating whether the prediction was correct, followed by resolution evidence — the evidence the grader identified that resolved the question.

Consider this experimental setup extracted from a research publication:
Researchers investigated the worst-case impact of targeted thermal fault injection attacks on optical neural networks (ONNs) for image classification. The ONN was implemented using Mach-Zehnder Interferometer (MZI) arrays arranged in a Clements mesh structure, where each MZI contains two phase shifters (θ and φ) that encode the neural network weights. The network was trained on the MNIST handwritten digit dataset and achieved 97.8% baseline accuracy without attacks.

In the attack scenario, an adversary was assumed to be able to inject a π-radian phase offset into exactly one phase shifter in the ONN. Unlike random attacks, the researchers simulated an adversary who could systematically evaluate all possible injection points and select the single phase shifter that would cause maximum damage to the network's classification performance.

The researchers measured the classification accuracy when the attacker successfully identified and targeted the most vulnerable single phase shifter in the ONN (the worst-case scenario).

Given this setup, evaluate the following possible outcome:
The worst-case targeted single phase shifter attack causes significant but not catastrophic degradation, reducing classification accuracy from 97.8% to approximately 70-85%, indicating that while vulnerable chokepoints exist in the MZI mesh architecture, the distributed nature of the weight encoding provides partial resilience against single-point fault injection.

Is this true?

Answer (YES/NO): NO